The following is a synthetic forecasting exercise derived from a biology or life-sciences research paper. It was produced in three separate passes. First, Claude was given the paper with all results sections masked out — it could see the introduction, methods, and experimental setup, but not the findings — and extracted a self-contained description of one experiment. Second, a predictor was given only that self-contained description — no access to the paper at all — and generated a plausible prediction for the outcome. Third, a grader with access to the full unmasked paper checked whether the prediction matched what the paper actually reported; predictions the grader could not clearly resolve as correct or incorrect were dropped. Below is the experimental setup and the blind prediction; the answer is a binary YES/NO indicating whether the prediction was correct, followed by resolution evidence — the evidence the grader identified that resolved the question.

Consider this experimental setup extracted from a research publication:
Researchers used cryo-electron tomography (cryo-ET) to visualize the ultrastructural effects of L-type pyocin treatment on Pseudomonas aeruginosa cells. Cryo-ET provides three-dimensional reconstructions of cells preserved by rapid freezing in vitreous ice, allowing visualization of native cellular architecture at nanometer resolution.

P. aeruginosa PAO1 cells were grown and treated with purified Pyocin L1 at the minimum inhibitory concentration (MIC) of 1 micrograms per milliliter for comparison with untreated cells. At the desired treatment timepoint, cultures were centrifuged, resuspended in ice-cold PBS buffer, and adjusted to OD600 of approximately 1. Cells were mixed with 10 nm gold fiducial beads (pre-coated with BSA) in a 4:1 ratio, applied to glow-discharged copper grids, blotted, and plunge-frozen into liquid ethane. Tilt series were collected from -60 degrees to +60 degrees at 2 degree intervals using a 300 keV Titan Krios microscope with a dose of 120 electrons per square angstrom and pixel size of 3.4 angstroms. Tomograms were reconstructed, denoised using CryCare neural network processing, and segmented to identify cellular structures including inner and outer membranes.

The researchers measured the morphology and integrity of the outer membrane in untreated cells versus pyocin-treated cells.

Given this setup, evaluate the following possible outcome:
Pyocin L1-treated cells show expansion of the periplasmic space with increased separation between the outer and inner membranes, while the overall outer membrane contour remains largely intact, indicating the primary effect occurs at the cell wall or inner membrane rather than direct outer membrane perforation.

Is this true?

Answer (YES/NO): NO